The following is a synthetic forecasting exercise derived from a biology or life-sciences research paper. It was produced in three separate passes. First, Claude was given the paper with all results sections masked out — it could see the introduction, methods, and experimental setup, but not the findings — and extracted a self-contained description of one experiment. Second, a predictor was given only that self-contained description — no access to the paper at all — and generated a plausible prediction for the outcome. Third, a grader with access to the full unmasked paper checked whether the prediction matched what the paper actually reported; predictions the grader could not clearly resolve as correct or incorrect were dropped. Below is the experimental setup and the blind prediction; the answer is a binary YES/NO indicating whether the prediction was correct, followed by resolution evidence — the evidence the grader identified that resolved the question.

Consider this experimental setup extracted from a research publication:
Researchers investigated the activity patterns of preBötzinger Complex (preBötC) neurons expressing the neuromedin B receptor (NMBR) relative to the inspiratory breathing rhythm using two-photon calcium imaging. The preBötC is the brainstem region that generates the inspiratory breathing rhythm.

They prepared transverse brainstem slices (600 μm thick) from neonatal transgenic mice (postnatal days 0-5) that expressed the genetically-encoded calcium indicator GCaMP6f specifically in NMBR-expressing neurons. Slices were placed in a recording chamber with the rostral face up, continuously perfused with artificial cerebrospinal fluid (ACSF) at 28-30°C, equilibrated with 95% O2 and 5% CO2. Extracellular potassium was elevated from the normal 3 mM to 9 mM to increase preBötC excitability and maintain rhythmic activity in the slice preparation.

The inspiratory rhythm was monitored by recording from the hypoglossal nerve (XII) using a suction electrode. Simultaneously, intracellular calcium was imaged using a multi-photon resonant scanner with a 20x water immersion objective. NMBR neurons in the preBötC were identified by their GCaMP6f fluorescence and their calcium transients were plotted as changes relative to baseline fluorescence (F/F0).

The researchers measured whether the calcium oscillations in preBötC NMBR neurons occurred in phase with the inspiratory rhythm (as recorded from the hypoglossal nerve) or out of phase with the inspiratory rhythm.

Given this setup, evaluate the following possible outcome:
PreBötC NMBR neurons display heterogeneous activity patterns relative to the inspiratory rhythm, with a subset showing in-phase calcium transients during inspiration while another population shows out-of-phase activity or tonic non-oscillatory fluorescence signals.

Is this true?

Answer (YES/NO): YES